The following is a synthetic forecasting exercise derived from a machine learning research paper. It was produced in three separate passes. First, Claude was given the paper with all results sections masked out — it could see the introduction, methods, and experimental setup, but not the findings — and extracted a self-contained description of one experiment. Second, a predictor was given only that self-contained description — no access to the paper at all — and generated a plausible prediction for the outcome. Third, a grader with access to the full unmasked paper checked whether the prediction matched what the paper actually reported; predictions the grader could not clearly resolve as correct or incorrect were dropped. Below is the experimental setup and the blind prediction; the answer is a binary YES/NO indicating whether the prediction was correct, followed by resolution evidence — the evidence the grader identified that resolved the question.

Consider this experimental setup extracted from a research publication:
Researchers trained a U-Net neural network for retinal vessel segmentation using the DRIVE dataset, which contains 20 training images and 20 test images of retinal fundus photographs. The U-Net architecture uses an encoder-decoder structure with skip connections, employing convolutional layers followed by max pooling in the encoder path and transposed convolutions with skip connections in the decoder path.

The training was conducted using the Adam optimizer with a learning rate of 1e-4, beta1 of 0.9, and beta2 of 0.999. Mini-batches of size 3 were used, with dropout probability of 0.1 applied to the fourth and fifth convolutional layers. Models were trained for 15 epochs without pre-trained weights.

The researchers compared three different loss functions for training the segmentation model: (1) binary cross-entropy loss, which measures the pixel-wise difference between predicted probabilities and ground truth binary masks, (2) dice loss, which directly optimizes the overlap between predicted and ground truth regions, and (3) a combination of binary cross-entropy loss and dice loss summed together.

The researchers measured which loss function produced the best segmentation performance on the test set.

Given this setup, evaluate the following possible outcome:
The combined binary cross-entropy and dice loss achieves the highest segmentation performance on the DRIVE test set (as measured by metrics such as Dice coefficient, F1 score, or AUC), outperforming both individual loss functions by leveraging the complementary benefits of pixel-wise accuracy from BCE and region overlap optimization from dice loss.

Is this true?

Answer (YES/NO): NO